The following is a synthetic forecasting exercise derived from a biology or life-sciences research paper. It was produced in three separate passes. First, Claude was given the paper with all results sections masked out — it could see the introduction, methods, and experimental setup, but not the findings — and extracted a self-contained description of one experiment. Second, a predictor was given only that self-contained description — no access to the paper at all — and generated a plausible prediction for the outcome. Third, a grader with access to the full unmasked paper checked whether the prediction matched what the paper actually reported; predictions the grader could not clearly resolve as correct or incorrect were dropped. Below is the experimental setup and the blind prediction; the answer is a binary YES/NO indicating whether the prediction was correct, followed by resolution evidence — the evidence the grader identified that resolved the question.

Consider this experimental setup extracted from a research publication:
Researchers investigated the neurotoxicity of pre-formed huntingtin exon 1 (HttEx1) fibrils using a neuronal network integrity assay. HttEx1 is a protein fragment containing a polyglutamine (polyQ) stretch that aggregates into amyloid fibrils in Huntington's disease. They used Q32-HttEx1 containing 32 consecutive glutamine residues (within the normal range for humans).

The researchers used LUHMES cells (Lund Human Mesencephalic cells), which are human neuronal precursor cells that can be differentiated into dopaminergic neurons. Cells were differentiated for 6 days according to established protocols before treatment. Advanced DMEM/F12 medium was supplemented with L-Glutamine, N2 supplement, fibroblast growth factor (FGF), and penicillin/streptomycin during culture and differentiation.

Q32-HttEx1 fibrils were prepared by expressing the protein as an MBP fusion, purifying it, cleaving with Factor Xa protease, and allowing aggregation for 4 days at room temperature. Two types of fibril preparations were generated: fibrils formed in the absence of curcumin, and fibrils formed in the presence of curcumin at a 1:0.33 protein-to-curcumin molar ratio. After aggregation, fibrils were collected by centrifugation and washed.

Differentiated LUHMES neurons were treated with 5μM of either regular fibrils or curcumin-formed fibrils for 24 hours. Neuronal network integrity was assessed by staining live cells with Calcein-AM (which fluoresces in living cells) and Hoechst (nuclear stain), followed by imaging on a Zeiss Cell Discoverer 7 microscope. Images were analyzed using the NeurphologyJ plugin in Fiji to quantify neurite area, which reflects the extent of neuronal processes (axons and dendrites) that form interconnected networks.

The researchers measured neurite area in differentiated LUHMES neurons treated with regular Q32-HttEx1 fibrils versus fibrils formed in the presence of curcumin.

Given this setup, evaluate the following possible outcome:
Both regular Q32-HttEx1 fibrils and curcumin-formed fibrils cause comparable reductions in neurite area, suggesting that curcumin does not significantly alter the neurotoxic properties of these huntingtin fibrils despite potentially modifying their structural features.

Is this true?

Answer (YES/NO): NO